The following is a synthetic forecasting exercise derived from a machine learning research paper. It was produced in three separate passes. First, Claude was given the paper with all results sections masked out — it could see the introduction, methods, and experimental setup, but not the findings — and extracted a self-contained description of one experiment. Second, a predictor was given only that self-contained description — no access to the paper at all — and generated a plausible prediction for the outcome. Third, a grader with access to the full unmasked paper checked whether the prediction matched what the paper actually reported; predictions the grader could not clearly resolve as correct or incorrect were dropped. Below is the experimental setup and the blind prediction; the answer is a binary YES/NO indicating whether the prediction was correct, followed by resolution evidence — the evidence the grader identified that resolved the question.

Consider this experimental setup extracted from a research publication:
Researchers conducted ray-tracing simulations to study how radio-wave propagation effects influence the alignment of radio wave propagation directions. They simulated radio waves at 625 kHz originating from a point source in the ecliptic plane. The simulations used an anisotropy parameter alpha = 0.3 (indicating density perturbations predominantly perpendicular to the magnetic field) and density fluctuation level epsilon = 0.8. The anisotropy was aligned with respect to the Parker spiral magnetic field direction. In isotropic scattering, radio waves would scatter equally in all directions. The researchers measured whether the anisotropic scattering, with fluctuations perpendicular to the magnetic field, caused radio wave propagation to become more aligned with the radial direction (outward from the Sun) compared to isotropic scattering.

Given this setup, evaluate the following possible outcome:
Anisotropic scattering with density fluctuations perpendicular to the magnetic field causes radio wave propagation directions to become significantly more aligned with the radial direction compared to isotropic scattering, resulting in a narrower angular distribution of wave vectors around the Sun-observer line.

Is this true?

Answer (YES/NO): YES